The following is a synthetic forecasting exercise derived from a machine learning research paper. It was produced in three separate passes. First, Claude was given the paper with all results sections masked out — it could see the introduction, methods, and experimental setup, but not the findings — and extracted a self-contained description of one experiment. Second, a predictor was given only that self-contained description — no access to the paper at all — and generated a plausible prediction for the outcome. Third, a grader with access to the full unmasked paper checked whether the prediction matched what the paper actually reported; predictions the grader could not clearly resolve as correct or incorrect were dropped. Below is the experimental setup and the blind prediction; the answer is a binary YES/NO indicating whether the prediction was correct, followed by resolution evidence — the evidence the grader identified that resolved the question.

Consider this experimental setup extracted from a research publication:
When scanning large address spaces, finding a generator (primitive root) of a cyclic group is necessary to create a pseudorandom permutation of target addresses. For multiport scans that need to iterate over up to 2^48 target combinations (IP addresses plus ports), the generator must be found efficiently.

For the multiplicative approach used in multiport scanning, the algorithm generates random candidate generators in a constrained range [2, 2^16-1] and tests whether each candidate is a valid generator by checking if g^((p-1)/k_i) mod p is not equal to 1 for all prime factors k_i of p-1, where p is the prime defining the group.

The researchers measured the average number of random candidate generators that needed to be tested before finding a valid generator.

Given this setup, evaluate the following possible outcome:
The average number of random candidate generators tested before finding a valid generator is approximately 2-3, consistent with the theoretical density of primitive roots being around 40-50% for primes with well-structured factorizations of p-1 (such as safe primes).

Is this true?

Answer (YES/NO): NO